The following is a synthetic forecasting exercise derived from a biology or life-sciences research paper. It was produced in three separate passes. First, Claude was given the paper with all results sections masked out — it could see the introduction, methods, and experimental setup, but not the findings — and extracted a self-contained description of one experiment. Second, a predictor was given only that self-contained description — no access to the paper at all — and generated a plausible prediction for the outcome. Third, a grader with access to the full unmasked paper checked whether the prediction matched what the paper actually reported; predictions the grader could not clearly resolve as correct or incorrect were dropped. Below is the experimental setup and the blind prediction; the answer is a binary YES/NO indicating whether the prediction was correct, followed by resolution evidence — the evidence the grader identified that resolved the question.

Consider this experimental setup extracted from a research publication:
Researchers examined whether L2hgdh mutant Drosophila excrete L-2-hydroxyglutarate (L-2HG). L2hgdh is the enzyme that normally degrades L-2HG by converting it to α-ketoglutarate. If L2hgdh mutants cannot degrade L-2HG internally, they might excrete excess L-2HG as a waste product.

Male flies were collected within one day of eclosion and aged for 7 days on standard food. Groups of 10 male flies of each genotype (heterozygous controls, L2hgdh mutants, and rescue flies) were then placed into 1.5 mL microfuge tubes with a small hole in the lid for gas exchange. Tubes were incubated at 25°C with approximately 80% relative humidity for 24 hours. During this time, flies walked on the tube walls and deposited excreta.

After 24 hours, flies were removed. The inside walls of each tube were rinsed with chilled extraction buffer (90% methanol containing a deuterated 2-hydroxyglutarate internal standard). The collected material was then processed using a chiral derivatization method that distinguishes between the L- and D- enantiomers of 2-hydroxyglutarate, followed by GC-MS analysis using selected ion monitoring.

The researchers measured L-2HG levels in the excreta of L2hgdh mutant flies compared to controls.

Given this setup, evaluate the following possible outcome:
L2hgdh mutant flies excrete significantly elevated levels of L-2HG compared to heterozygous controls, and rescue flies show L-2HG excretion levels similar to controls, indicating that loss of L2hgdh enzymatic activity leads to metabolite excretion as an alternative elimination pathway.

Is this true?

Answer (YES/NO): YES